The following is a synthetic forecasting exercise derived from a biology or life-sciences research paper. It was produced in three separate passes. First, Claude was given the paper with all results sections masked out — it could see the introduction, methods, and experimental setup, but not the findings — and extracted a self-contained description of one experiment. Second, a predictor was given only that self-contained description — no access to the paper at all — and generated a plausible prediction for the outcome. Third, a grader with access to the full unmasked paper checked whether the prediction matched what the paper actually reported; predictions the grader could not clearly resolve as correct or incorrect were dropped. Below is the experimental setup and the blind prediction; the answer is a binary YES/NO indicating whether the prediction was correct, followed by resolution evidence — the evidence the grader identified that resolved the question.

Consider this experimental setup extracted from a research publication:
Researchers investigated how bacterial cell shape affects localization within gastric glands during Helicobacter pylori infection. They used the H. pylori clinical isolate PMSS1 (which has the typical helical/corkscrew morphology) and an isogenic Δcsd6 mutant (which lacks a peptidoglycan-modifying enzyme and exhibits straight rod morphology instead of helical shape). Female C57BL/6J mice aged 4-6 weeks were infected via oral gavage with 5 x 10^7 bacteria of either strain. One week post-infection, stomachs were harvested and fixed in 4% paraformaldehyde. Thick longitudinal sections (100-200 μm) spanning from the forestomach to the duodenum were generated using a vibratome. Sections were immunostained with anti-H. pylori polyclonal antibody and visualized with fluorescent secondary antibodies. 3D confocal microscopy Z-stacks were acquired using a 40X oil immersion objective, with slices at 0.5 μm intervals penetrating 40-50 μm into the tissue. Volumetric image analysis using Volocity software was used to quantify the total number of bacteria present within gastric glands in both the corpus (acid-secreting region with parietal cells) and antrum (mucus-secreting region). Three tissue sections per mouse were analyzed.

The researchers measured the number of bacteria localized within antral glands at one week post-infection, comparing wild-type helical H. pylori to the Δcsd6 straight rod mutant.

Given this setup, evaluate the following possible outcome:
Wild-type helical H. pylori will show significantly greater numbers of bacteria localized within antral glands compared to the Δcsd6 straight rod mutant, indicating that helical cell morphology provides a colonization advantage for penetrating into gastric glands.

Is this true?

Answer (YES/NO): NO